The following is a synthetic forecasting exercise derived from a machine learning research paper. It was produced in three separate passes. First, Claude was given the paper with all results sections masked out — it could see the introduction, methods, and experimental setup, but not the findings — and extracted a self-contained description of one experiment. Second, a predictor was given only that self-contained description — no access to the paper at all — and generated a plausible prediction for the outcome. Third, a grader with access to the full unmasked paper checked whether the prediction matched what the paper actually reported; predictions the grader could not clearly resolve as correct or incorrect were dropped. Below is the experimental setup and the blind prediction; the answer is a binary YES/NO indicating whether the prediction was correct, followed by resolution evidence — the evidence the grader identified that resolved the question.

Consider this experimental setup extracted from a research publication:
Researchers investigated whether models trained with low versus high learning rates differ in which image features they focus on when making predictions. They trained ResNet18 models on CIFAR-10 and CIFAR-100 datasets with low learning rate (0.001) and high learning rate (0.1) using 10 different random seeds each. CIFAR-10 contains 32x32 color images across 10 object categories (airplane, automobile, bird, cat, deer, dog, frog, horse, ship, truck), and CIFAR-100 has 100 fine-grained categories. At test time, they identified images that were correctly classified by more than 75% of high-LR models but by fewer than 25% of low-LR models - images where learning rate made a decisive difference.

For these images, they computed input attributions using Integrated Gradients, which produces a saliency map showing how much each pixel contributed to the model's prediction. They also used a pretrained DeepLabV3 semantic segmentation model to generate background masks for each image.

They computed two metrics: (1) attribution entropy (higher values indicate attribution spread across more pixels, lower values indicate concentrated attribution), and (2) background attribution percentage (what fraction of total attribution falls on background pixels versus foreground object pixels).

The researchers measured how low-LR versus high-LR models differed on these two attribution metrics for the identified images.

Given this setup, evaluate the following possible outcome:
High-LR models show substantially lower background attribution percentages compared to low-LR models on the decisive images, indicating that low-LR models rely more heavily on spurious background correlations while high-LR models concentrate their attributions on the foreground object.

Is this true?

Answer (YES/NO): YES